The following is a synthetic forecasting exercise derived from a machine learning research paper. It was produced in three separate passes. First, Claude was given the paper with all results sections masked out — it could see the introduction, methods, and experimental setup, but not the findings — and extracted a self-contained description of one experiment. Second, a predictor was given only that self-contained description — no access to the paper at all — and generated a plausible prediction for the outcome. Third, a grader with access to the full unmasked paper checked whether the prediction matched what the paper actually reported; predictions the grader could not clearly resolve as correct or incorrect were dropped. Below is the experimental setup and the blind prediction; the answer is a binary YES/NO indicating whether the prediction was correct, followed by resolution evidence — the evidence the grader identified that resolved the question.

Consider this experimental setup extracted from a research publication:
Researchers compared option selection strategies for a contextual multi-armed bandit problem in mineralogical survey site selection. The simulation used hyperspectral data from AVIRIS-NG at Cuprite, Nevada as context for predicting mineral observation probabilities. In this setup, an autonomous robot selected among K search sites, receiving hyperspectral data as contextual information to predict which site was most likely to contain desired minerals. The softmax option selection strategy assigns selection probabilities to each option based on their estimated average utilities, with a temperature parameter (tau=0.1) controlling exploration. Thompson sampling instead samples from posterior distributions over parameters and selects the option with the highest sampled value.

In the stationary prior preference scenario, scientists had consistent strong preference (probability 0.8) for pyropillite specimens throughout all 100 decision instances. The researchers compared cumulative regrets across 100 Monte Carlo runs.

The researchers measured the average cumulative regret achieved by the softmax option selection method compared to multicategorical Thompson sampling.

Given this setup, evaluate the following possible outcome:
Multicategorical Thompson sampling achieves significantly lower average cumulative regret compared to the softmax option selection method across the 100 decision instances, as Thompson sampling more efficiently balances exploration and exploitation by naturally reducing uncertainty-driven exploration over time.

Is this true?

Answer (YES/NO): NO